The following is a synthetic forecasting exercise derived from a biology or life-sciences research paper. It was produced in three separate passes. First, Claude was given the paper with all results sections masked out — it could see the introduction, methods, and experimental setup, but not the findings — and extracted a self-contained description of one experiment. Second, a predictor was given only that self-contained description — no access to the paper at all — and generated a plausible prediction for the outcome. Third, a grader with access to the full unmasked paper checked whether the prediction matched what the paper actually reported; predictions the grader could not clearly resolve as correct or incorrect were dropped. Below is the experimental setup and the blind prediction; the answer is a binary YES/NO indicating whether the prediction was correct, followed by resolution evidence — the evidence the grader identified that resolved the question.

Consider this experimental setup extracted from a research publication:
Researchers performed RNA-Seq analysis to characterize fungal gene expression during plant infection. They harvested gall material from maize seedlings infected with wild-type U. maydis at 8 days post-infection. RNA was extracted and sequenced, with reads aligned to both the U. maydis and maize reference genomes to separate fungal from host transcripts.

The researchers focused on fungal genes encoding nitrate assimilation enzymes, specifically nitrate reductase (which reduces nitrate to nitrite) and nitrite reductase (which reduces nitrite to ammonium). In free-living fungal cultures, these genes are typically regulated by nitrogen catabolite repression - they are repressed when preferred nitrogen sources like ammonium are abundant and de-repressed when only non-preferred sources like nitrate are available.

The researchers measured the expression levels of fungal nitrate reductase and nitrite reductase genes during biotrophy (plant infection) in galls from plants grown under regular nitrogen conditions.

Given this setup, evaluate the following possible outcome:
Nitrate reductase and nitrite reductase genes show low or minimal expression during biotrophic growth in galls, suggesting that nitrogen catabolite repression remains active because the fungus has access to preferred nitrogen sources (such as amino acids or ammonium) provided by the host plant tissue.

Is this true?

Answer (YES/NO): NO